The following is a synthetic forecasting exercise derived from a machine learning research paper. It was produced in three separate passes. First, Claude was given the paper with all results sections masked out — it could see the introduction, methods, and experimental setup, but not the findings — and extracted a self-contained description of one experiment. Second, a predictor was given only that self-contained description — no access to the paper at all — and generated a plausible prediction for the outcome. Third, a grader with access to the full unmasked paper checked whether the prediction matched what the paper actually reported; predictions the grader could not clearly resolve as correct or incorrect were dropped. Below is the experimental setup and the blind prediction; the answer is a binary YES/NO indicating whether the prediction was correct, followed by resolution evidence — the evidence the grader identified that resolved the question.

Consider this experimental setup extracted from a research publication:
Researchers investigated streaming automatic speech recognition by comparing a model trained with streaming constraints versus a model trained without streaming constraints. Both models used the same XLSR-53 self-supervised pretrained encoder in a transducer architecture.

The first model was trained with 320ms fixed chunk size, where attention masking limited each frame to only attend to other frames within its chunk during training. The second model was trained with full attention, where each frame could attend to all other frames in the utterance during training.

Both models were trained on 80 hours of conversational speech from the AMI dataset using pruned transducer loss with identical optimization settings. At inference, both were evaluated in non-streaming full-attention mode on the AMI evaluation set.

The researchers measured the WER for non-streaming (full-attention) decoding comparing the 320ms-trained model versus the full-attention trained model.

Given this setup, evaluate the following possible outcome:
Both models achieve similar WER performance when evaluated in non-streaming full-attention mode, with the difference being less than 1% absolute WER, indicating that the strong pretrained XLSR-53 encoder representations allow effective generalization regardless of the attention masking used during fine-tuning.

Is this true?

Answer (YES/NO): NO